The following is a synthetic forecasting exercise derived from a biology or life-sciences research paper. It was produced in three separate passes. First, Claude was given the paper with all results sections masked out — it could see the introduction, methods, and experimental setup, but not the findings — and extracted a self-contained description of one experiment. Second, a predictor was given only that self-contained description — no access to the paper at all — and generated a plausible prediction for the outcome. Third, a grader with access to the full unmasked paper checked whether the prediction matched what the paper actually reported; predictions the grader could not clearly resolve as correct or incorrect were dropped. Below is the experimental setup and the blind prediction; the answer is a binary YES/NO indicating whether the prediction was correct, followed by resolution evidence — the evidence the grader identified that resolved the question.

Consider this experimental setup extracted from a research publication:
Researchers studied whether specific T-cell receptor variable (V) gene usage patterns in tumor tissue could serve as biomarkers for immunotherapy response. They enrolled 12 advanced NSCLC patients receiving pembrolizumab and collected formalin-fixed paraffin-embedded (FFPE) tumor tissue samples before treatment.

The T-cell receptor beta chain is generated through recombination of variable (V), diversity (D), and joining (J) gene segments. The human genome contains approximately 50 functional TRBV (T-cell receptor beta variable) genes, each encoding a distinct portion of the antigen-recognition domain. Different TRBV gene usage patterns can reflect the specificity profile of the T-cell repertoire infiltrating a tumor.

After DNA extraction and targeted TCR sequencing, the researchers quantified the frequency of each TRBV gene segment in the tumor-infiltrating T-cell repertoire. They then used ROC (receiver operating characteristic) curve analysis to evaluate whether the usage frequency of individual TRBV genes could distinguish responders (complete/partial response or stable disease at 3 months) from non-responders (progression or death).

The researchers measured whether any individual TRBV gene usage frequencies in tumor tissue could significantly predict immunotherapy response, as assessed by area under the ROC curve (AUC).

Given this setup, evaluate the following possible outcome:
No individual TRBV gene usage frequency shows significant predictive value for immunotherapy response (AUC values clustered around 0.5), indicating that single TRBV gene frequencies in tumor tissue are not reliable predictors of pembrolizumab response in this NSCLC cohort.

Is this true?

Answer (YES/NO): NO